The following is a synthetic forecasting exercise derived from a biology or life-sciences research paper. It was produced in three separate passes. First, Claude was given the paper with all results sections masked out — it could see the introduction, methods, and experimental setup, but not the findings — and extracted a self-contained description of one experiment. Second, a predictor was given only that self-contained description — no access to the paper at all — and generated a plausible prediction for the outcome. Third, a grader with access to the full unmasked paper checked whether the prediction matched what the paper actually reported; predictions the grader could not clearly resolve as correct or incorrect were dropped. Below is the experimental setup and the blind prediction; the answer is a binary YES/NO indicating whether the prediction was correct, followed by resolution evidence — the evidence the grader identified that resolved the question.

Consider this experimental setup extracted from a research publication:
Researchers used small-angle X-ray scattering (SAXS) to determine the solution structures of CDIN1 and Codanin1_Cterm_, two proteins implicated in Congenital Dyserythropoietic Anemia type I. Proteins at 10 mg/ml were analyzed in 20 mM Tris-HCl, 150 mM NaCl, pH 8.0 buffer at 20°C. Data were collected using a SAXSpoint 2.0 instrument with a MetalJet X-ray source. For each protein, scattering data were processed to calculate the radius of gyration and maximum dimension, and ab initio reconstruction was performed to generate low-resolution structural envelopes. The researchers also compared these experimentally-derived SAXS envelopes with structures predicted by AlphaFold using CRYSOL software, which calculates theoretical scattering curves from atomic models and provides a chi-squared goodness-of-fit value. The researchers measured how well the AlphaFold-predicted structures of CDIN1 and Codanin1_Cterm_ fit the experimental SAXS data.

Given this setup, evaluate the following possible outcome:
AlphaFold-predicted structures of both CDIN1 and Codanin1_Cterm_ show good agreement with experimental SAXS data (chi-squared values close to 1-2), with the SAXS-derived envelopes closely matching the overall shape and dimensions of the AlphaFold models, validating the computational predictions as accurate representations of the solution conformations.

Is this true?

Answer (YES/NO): YES